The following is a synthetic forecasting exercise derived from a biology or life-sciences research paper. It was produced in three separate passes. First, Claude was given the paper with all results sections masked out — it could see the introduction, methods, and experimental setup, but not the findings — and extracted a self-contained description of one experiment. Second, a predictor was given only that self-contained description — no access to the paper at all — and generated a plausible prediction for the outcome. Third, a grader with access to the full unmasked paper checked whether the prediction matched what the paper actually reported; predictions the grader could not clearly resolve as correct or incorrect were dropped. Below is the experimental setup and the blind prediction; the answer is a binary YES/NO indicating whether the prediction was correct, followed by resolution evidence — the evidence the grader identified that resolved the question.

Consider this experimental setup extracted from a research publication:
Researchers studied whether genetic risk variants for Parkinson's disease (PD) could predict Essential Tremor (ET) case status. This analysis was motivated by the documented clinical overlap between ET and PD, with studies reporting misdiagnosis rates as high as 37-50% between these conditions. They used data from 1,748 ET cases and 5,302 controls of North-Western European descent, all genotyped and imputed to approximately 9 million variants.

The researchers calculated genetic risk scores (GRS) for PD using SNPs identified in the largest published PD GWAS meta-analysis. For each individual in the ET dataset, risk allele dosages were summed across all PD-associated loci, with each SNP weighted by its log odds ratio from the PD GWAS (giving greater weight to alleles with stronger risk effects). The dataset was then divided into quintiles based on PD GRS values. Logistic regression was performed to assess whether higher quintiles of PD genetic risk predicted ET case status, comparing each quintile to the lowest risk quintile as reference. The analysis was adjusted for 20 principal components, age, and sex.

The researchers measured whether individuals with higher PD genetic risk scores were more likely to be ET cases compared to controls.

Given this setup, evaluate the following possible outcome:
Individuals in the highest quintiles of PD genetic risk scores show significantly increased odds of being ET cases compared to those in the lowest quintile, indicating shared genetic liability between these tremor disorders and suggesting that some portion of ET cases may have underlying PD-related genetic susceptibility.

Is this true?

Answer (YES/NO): NO